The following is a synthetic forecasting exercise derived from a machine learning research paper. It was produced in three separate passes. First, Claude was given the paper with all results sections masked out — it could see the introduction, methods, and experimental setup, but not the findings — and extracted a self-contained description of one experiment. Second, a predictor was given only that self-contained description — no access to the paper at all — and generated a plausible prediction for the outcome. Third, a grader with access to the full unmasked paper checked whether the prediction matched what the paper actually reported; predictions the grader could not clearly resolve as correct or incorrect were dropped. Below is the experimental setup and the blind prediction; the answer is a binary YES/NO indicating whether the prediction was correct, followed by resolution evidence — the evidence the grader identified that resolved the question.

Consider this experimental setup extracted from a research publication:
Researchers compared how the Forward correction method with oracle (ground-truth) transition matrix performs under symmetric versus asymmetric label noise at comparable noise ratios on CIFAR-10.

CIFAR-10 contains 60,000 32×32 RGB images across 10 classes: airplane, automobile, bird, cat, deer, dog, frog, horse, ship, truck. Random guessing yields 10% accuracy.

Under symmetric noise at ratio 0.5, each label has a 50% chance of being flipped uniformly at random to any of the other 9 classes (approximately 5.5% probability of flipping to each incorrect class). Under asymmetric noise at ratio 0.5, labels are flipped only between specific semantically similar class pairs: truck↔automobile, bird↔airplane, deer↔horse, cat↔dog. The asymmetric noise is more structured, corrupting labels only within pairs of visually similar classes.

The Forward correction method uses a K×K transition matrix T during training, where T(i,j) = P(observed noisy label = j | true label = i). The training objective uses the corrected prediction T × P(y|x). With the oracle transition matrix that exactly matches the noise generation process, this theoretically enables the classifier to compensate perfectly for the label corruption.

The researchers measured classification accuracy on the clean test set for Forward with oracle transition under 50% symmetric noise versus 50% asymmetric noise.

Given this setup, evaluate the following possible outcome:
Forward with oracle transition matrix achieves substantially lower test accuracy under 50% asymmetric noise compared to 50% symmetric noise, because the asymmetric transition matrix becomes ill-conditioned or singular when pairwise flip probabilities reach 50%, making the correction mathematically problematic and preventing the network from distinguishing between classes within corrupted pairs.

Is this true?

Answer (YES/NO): YES